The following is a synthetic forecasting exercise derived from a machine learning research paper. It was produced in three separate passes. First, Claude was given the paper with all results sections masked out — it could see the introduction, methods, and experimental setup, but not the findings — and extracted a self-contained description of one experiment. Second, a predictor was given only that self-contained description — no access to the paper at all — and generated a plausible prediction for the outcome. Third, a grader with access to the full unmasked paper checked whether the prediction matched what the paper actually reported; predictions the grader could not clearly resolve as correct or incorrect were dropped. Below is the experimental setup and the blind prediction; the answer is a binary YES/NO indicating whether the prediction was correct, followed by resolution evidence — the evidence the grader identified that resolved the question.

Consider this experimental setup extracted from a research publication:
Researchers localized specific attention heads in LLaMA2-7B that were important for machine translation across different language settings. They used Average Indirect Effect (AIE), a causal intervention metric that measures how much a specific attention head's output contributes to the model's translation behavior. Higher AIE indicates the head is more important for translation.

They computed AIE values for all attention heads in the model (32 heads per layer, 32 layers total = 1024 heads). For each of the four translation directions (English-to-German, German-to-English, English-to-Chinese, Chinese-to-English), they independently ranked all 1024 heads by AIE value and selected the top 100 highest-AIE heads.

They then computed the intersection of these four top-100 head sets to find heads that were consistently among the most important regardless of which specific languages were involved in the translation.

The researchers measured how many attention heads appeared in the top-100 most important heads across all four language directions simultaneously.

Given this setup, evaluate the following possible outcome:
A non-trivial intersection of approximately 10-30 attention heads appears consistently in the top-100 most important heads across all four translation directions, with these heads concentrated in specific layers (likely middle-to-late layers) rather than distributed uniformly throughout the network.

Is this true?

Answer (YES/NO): NO